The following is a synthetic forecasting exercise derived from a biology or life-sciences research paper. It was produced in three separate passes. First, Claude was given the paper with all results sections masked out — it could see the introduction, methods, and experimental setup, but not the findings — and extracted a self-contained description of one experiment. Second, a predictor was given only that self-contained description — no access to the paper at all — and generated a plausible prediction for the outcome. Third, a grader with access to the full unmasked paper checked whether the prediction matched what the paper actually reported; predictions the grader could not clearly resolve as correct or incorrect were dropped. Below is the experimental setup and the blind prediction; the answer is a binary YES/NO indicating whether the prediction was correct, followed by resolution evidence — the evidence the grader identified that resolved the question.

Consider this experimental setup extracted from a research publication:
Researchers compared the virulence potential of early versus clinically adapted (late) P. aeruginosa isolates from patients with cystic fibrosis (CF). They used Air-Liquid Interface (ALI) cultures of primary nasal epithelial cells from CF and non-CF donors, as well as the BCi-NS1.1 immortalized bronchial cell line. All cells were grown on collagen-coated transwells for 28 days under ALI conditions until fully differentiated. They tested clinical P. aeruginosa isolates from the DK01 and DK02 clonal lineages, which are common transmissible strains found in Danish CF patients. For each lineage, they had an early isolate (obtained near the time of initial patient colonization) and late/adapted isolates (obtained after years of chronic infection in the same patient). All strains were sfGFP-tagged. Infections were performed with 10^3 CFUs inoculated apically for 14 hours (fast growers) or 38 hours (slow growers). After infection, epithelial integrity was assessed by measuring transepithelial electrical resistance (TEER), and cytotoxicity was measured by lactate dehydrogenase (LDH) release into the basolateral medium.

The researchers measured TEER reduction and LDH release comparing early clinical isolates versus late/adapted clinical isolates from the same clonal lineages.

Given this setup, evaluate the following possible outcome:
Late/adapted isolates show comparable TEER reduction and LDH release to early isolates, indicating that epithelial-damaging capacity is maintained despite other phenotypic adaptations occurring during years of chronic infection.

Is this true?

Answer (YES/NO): NO